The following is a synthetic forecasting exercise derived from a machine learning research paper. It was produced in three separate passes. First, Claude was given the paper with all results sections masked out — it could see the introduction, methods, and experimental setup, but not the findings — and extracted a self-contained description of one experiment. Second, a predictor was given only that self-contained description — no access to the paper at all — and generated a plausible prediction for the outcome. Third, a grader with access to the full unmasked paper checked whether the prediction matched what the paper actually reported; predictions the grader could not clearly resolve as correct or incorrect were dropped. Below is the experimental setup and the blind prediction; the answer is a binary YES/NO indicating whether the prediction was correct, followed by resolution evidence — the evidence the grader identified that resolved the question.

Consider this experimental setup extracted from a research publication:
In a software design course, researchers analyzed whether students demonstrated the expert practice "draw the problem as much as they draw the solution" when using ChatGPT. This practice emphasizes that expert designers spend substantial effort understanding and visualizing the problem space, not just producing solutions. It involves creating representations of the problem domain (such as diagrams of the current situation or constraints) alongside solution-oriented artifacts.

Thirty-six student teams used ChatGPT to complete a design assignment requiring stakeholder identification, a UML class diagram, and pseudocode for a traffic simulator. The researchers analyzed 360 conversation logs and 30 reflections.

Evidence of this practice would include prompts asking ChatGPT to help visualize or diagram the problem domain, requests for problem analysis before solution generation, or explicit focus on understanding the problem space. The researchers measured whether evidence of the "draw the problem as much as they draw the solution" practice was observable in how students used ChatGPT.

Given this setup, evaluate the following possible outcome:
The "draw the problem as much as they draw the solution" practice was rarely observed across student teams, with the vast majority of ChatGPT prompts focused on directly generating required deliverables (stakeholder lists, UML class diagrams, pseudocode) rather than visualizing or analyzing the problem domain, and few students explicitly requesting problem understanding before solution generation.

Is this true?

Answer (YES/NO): NO